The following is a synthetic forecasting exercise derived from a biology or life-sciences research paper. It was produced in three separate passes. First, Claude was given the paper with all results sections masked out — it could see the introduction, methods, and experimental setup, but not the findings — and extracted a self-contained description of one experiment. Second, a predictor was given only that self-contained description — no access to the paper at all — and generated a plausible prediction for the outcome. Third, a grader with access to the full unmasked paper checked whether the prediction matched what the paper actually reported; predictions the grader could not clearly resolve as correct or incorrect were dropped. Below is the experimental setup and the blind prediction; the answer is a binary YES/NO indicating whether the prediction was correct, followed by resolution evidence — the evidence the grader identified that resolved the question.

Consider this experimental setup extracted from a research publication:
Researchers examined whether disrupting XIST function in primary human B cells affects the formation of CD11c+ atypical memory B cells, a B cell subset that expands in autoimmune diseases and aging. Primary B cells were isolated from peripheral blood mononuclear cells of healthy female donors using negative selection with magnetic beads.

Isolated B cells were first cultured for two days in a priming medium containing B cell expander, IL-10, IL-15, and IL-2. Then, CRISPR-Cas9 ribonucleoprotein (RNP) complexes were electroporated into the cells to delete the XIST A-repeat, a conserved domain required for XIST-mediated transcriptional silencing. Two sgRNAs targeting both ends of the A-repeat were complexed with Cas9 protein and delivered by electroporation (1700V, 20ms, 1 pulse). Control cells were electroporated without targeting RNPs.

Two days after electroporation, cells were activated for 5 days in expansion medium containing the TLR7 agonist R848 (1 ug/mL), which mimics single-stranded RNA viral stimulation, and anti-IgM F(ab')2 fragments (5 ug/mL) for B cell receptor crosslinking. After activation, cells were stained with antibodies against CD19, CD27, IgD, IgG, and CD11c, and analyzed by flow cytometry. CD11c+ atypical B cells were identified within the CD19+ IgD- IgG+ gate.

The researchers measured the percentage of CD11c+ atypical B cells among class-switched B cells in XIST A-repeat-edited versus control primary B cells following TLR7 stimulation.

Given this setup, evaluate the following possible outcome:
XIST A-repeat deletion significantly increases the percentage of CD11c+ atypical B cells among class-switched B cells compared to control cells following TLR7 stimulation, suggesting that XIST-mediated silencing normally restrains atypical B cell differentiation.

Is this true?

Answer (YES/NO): YES